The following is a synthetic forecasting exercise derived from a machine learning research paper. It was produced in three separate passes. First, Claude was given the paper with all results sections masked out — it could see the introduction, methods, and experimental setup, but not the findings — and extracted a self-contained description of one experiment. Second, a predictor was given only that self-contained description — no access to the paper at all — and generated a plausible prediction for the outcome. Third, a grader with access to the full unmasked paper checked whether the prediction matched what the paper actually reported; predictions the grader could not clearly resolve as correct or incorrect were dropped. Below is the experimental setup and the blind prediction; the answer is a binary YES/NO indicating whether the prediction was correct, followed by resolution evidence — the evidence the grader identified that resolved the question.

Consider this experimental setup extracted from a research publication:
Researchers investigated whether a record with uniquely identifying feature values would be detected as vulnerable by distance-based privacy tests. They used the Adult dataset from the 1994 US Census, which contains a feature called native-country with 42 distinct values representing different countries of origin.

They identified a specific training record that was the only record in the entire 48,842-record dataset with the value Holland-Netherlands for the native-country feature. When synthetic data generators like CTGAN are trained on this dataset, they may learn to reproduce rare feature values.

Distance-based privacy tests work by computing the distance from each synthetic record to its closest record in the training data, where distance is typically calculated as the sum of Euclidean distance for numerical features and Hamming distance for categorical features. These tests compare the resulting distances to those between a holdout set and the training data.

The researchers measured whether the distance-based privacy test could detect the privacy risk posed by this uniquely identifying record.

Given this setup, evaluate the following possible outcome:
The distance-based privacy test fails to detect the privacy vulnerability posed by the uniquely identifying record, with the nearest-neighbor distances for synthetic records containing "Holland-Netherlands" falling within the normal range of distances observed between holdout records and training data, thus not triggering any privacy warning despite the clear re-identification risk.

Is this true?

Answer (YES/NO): YES